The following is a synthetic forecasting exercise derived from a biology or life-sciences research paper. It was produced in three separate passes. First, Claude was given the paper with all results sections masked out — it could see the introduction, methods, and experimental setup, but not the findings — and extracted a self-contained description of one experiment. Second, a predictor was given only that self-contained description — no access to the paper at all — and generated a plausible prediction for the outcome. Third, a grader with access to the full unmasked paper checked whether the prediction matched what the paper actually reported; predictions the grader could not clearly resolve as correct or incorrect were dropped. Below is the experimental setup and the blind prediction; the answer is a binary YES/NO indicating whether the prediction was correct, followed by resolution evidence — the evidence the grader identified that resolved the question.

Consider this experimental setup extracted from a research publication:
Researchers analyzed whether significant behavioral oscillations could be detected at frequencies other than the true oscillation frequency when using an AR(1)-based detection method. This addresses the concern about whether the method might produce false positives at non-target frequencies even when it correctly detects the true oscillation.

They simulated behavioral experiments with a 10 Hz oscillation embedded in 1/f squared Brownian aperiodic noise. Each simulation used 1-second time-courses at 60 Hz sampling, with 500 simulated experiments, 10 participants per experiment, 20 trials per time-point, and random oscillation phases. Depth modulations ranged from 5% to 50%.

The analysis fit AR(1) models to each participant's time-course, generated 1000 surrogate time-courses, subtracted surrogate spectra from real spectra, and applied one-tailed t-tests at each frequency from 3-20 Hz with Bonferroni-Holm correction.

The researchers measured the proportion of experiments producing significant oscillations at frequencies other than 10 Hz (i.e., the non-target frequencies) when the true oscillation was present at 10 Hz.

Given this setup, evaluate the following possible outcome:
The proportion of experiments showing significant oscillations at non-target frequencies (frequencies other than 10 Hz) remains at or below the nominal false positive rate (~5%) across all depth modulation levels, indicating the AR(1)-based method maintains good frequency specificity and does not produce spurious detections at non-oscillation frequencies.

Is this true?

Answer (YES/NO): YES